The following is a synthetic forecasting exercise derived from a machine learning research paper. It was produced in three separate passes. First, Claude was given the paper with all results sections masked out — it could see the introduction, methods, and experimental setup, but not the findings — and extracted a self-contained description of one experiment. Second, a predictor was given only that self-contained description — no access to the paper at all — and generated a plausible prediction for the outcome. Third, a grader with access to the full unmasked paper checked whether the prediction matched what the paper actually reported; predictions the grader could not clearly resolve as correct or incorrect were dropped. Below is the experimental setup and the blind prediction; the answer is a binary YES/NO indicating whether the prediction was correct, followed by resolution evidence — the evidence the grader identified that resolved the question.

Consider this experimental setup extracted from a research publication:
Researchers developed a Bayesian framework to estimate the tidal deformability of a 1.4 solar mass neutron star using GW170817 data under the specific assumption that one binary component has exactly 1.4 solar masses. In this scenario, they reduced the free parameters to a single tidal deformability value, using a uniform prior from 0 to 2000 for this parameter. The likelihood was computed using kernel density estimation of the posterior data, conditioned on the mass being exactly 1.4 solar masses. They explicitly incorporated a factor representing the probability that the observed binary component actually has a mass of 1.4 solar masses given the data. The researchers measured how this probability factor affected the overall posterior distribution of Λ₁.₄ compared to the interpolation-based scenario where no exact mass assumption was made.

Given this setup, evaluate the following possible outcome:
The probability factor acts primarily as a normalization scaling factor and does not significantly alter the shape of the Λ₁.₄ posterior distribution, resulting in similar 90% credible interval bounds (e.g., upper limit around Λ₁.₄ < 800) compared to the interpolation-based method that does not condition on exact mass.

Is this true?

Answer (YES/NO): NO